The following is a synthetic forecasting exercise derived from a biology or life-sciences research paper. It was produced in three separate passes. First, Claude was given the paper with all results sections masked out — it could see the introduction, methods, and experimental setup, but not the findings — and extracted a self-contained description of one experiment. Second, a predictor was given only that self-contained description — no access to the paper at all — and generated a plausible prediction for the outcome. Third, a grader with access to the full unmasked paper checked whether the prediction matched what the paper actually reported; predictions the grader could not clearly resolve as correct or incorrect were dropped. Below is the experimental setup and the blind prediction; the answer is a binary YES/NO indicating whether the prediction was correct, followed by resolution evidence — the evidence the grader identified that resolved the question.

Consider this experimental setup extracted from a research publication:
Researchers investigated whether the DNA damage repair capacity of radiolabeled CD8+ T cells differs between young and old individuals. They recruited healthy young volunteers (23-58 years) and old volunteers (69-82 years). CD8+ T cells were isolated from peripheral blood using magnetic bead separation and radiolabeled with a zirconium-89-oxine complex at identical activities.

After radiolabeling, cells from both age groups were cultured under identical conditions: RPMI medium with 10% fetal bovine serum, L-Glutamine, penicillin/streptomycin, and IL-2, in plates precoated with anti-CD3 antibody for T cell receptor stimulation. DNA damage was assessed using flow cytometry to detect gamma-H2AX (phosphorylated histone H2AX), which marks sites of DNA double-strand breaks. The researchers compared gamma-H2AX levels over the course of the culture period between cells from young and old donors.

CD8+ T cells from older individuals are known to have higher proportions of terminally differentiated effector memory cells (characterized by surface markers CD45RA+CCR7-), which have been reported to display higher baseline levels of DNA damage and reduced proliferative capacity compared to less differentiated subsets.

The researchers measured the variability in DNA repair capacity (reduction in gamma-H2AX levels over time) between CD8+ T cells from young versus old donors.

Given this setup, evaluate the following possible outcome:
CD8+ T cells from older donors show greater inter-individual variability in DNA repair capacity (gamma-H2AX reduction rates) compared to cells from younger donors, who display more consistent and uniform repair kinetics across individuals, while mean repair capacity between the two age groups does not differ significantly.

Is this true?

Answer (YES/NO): NO